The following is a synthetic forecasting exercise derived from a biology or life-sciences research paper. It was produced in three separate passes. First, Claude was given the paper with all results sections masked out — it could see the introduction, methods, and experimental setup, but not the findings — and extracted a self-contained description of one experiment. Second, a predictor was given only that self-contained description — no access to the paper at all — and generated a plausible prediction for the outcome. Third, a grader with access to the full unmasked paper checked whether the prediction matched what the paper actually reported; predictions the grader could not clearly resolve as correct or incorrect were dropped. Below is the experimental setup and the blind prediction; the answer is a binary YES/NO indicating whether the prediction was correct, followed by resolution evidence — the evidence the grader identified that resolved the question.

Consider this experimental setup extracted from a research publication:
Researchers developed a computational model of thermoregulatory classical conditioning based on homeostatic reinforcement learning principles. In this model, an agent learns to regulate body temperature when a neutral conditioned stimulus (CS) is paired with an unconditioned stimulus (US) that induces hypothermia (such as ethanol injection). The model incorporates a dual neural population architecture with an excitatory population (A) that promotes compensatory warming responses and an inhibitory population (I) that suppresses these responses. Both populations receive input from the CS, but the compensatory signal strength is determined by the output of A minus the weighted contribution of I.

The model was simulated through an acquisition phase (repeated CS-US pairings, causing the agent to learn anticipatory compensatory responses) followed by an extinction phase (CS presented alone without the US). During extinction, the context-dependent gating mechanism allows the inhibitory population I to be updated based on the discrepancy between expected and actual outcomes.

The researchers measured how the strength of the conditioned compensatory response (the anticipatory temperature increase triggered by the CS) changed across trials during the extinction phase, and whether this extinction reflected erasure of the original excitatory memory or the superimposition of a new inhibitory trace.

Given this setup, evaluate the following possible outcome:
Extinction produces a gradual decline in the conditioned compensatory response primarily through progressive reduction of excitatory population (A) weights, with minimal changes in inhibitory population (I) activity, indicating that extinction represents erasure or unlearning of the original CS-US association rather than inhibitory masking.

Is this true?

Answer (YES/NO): NO